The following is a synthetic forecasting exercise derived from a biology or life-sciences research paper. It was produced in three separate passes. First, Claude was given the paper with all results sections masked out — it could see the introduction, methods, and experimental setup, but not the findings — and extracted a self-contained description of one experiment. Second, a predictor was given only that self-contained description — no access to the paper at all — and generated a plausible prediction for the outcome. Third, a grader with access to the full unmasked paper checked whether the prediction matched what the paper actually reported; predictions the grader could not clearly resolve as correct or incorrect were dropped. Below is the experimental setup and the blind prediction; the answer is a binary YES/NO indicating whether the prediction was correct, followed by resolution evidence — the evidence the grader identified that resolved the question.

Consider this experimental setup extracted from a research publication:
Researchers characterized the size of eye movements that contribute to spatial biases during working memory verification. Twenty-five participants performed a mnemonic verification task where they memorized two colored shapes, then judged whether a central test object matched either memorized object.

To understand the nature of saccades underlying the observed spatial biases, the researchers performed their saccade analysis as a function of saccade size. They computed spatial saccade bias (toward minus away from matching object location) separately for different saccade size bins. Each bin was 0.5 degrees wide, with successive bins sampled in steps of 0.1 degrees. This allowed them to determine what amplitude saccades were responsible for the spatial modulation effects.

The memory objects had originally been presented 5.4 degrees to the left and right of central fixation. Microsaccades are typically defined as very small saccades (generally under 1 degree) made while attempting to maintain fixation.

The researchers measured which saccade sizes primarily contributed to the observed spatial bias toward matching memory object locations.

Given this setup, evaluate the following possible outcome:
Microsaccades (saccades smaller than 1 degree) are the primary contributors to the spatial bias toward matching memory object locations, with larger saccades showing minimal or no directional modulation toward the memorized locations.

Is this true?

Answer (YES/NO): YES